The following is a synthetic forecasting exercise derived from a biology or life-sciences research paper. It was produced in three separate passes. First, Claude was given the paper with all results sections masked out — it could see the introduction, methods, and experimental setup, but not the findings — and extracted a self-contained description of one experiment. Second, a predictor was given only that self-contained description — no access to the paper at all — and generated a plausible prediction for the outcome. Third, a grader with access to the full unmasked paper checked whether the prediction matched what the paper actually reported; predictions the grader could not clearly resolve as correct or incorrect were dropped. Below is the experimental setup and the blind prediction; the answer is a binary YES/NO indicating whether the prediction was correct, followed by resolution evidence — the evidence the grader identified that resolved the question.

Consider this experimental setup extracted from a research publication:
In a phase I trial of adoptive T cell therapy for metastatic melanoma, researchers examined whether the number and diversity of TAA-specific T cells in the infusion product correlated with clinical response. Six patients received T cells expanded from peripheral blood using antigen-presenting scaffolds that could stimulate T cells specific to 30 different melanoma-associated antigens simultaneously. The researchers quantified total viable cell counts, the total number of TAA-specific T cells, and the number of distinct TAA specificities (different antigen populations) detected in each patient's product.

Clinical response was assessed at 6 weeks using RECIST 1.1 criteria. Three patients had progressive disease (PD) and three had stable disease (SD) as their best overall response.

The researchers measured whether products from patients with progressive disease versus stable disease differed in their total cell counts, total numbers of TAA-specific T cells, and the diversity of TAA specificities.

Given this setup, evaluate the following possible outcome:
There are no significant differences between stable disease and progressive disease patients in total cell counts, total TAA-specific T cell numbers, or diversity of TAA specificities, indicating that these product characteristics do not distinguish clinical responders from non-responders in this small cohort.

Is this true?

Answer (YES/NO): NO